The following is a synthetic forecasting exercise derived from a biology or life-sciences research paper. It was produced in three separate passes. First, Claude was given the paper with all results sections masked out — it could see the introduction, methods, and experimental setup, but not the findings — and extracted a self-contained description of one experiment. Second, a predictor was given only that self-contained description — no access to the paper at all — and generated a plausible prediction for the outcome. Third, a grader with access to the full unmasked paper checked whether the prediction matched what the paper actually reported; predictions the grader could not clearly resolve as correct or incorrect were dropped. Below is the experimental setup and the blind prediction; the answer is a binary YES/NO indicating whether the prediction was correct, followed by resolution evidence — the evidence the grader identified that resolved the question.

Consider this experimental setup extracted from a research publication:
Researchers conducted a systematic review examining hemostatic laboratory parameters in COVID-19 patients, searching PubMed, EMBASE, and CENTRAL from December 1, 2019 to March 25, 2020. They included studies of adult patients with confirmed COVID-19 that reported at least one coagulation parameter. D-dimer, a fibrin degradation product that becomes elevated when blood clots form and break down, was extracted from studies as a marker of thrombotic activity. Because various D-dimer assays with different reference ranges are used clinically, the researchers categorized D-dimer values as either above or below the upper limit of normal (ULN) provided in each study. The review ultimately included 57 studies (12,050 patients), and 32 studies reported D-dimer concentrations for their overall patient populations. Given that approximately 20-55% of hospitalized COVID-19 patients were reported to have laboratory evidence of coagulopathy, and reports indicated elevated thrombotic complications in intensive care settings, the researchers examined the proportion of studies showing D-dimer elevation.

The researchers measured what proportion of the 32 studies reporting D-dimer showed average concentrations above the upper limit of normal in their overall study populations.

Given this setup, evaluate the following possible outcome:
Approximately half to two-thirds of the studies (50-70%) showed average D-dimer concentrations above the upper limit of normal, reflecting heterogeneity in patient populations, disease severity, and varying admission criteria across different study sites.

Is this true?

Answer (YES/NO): NO